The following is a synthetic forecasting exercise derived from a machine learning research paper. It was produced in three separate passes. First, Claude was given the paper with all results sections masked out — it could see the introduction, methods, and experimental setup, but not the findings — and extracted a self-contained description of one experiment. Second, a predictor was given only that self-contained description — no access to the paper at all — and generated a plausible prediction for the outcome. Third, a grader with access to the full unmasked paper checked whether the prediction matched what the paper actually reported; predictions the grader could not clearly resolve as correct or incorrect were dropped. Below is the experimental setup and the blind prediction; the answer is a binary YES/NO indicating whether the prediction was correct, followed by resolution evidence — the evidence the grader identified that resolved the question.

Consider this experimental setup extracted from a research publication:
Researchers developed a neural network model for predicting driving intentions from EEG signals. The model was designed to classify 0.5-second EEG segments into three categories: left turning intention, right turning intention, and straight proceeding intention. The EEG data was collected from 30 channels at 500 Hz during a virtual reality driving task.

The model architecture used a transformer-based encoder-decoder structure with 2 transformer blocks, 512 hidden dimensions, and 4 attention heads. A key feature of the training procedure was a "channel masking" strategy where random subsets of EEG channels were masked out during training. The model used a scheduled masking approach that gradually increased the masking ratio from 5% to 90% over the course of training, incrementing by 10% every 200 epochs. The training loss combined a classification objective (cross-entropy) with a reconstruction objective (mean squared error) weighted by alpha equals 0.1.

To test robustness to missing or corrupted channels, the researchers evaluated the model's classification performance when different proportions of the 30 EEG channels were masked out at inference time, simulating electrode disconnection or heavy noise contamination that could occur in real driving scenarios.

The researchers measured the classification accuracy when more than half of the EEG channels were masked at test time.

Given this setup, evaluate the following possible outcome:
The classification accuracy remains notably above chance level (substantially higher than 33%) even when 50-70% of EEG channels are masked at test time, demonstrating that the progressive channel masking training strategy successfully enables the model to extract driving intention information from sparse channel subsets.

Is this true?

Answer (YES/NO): YES